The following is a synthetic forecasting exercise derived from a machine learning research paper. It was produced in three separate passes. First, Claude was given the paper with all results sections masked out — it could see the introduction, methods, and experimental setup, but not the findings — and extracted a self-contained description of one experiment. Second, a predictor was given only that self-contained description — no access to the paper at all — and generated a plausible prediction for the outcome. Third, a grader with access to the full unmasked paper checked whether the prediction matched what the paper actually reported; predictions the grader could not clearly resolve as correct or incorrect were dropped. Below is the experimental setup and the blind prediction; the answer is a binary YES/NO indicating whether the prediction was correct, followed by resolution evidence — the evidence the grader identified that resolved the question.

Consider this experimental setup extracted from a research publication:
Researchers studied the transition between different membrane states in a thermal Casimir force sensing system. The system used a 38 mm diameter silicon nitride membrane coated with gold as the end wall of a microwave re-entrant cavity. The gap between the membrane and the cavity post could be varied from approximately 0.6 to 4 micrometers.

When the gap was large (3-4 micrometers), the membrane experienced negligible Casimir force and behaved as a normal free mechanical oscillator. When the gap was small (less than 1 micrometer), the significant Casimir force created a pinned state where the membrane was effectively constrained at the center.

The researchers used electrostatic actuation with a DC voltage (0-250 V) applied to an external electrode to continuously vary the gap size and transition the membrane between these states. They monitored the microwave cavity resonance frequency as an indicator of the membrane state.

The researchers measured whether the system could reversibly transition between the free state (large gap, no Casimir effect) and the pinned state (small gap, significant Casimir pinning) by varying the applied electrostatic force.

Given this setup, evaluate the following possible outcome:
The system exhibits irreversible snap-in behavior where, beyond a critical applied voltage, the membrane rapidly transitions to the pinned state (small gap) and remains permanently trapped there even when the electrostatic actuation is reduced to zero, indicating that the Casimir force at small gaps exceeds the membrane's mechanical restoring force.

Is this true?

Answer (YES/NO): NO